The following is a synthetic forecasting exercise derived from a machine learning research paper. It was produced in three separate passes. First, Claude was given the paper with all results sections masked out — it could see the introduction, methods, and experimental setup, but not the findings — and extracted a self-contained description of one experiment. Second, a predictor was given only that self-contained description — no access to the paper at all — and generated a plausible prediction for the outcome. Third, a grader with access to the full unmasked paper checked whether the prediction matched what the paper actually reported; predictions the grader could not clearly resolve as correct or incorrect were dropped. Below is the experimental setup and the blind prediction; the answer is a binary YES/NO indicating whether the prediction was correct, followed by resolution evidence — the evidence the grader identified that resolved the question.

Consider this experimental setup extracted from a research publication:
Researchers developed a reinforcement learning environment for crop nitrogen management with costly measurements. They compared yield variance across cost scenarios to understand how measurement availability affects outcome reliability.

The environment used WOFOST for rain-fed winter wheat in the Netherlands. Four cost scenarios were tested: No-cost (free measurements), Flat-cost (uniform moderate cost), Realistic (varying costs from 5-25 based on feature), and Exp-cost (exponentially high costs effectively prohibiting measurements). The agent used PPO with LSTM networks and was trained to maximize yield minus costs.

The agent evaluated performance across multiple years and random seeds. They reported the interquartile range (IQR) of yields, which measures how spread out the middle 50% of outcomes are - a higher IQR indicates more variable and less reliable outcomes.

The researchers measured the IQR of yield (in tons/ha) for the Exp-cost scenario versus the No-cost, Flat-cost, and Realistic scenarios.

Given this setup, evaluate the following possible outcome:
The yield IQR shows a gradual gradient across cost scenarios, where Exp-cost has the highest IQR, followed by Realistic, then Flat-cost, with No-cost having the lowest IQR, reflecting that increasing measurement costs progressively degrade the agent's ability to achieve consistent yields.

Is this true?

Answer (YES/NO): NO